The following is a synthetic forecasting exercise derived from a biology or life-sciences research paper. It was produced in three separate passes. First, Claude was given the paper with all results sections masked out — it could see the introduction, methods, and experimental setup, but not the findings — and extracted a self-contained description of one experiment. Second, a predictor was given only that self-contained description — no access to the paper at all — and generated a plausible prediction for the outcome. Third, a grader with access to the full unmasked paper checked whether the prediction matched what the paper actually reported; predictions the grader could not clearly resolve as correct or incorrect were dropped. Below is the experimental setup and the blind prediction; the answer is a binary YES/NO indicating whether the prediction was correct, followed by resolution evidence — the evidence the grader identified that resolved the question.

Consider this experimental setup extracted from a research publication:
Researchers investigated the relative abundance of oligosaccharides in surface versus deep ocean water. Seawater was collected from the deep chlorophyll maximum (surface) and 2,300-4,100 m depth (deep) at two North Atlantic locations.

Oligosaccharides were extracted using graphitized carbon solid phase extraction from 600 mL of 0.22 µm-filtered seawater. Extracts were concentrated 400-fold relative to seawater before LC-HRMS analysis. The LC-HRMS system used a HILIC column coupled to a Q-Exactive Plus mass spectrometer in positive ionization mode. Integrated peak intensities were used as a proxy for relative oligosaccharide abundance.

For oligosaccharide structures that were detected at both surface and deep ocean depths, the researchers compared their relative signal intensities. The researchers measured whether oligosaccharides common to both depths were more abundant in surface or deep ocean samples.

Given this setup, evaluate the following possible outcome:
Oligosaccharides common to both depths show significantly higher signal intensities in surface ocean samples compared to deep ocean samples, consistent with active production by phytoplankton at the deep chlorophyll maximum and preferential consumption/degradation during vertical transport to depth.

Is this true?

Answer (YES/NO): YES